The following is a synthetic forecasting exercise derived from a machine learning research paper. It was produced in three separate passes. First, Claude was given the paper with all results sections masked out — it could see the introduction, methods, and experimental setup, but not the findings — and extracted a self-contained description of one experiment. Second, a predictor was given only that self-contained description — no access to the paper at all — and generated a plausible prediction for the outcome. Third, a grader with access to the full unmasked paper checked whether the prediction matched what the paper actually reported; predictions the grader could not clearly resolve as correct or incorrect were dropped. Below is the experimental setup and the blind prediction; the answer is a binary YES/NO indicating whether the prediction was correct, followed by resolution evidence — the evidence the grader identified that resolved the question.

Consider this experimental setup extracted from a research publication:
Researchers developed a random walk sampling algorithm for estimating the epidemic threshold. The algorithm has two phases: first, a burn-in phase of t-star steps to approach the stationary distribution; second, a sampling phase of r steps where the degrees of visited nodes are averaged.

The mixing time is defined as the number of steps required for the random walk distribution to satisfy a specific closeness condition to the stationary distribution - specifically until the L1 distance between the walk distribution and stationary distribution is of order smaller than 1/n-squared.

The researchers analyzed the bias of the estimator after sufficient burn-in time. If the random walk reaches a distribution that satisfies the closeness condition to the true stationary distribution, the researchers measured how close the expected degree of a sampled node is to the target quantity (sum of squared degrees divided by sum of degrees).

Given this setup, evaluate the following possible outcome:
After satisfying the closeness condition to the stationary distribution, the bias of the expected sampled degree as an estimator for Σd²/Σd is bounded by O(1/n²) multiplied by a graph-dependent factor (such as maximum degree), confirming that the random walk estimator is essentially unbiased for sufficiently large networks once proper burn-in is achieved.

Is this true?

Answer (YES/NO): NO